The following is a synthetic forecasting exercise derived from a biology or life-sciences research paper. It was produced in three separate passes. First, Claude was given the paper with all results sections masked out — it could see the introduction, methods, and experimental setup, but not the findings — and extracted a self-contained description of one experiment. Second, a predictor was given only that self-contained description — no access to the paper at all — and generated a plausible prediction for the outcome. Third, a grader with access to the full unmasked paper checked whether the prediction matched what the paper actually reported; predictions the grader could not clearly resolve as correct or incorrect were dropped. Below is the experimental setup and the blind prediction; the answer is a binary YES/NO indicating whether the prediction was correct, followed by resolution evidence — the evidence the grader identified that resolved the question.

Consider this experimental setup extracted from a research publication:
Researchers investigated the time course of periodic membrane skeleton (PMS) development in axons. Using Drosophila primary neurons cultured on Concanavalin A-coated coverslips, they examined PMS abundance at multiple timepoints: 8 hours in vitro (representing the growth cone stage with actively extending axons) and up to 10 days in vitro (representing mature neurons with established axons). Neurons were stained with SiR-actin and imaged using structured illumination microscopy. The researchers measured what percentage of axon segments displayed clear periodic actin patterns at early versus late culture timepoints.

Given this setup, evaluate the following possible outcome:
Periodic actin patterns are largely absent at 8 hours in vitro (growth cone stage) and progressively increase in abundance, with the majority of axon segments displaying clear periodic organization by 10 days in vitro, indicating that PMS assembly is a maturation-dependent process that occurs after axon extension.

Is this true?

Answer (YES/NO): YES